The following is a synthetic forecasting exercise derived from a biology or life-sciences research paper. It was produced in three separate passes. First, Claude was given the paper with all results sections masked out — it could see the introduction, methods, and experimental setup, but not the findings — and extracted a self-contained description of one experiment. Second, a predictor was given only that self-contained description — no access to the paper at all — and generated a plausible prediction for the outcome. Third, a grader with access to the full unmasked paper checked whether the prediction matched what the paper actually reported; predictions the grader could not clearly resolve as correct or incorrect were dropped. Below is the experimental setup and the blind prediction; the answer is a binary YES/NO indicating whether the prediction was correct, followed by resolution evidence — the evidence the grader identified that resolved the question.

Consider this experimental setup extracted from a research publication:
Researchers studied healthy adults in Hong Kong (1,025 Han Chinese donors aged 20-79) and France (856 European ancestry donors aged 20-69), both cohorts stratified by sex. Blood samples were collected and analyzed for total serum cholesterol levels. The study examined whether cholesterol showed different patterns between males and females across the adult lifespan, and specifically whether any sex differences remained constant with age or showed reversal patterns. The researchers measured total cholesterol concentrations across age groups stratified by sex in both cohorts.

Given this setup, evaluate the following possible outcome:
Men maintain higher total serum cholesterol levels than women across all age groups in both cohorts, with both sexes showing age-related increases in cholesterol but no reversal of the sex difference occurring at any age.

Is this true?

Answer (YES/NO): NO